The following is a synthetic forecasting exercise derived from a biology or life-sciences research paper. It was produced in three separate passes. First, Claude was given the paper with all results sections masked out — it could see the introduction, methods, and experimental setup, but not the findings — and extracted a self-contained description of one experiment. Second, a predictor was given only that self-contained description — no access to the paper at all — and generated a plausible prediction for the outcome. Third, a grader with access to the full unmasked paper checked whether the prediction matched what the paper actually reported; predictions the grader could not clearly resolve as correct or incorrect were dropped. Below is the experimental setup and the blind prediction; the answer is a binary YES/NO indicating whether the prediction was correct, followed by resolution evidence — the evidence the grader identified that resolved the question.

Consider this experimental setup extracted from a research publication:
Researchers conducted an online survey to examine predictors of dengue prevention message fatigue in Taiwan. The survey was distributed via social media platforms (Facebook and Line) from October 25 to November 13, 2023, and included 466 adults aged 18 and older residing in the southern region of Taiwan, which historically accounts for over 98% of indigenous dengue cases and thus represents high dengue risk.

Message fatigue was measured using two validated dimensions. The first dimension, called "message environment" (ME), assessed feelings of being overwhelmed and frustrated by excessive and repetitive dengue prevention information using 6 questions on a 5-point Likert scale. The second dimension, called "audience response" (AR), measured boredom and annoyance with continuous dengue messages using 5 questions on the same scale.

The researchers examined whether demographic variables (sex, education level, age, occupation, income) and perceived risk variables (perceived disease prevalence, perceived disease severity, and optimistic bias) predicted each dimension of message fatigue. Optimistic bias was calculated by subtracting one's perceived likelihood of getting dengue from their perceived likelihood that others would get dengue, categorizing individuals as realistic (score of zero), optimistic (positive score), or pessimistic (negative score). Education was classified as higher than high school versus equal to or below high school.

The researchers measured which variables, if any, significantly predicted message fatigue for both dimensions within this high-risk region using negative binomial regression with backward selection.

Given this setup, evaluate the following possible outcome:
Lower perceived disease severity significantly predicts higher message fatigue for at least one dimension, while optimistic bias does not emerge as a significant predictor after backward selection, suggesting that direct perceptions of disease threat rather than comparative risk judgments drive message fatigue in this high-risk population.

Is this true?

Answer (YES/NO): NO